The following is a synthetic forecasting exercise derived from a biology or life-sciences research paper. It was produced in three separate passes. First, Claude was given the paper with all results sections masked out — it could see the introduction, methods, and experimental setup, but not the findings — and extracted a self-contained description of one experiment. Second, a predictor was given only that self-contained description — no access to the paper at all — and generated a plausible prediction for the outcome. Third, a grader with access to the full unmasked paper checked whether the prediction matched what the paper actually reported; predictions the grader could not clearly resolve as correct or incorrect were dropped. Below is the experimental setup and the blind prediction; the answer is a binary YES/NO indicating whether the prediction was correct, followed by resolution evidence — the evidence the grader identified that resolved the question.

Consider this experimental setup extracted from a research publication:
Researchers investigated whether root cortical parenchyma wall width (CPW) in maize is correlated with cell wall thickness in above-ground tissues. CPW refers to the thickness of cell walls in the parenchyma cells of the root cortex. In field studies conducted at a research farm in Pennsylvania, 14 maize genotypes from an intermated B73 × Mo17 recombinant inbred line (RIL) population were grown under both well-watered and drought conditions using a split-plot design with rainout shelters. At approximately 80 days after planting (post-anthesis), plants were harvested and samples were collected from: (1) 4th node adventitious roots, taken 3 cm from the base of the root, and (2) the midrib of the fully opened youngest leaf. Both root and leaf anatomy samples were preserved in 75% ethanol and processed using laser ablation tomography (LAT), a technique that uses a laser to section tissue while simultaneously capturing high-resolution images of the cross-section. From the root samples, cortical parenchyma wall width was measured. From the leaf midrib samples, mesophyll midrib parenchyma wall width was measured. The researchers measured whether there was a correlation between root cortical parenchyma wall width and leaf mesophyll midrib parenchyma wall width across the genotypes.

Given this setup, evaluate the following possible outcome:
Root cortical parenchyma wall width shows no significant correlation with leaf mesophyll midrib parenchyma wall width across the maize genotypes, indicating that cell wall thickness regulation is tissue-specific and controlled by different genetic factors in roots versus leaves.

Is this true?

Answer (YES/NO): NO